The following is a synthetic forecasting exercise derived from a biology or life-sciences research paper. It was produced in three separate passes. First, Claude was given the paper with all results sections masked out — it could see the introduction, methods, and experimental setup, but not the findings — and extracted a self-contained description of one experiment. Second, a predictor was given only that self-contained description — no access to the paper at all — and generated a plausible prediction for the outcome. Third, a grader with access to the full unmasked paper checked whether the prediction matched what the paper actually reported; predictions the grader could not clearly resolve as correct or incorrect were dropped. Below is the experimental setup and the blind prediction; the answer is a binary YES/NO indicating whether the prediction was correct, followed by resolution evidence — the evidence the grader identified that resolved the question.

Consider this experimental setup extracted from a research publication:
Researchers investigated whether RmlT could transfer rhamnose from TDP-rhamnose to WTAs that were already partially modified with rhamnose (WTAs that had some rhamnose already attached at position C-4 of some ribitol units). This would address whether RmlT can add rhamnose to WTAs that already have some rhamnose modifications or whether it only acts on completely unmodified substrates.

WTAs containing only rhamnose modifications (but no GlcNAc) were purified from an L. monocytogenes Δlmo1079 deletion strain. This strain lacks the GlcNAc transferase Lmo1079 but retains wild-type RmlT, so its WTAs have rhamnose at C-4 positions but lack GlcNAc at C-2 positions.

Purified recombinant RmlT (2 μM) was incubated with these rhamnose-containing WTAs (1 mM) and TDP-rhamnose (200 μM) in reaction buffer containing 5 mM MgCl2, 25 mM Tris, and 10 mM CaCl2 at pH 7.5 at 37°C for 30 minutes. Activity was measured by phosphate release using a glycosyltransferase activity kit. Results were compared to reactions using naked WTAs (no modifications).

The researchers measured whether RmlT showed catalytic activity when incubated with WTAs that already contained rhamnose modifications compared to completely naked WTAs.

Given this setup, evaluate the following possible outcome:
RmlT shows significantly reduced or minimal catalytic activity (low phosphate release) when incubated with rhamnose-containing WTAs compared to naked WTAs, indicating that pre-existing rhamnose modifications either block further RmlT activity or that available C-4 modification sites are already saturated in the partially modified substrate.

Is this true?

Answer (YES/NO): YES